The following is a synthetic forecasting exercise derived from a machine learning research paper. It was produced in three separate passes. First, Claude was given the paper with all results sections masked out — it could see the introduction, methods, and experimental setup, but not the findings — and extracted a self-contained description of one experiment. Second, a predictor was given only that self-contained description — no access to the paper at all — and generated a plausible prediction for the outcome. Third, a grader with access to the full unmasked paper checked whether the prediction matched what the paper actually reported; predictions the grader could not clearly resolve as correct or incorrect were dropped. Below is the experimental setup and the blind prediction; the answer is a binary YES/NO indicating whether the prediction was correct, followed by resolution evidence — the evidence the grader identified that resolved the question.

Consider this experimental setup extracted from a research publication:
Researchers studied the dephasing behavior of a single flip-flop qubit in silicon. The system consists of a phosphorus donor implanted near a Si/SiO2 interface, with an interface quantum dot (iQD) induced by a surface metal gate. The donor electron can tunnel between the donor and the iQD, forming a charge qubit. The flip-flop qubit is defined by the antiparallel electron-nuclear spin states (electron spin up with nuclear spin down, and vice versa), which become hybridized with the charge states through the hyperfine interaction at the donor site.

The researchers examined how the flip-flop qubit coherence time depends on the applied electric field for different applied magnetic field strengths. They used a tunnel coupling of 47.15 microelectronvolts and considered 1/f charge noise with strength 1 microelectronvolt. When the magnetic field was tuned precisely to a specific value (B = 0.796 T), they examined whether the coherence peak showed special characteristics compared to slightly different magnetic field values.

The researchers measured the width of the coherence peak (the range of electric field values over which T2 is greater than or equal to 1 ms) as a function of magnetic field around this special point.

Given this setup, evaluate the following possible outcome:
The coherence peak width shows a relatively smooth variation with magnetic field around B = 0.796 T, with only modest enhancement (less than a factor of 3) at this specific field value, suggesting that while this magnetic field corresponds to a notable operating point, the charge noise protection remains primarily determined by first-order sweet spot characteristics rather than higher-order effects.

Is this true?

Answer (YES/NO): NO